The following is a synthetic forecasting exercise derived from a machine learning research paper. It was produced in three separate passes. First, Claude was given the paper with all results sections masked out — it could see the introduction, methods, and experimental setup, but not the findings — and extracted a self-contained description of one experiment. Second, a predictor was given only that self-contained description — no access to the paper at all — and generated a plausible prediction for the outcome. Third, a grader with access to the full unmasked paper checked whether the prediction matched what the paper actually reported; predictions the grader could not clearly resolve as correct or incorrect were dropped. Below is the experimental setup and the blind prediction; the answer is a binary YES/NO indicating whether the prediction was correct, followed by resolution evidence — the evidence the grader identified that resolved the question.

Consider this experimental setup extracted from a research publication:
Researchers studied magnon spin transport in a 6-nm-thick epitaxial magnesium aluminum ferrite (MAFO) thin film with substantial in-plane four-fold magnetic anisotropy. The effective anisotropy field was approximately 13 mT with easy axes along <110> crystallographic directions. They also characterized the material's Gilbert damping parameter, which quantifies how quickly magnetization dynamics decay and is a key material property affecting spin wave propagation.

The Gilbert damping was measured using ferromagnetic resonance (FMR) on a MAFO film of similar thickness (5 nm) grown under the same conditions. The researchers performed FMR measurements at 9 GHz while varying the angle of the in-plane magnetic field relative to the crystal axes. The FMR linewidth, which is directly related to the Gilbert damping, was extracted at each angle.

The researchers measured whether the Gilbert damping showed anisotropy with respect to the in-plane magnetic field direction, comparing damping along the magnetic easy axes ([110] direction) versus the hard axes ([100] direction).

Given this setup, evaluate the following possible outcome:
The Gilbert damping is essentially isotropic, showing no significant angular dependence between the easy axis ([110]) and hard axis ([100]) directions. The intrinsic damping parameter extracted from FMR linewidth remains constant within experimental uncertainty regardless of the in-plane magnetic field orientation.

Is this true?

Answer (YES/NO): YES